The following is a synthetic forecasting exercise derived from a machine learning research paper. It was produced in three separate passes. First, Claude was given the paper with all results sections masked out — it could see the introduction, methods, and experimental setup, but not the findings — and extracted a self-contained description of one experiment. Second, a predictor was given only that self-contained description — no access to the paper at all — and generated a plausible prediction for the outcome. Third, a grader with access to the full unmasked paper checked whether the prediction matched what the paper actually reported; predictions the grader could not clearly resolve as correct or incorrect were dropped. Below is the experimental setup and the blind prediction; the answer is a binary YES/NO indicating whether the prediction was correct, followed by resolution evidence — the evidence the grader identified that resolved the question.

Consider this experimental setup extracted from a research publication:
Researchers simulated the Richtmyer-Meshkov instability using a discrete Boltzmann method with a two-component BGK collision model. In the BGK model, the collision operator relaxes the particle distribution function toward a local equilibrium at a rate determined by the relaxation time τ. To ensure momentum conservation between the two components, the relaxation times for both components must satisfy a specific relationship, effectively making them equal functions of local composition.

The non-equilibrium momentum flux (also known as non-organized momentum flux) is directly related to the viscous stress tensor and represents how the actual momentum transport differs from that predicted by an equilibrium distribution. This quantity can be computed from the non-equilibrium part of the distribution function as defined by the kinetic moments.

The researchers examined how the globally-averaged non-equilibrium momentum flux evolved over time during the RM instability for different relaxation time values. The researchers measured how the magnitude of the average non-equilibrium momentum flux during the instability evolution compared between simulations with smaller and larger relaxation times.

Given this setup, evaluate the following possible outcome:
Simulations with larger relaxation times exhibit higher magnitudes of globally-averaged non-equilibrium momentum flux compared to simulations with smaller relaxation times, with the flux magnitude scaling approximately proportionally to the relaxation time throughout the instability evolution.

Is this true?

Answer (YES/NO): NO